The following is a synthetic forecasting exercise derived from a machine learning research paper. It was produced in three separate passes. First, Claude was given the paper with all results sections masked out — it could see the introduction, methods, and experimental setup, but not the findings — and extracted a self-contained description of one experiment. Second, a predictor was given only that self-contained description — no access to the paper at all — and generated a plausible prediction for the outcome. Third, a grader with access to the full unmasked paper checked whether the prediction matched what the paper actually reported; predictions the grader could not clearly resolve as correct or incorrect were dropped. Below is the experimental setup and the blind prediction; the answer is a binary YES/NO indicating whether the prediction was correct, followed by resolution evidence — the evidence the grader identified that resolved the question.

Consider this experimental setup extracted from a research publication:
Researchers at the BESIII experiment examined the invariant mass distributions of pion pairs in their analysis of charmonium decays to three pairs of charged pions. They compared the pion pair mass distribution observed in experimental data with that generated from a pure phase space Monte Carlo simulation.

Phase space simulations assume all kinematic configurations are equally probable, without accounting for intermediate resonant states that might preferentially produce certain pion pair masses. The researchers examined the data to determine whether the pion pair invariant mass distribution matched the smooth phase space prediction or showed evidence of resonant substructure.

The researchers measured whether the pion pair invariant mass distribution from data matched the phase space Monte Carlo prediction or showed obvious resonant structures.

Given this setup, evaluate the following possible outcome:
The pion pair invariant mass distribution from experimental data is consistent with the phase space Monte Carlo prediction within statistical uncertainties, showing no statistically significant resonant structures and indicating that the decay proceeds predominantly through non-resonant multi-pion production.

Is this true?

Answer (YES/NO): NO